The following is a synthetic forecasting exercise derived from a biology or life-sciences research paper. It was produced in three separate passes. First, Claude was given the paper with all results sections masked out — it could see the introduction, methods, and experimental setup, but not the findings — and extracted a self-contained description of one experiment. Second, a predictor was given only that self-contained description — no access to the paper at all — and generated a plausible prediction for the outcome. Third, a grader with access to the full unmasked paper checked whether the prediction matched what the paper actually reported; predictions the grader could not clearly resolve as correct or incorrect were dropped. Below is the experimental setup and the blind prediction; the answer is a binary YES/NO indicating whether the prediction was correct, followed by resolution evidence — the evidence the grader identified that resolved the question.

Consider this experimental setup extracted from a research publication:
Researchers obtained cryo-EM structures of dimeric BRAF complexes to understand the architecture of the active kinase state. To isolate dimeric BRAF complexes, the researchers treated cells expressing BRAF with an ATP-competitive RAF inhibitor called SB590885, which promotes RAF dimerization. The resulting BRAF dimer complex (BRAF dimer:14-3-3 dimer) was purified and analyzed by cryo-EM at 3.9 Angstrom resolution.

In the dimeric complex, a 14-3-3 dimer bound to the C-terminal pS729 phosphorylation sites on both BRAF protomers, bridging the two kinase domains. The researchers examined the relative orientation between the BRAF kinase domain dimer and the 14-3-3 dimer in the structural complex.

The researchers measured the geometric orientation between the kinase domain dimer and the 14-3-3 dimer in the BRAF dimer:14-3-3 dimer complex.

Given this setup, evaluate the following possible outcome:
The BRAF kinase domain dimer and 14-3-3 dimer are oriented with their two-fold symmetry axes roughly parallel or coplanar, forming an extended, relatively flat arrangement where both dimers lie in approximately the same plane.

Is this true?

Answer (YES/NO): NO